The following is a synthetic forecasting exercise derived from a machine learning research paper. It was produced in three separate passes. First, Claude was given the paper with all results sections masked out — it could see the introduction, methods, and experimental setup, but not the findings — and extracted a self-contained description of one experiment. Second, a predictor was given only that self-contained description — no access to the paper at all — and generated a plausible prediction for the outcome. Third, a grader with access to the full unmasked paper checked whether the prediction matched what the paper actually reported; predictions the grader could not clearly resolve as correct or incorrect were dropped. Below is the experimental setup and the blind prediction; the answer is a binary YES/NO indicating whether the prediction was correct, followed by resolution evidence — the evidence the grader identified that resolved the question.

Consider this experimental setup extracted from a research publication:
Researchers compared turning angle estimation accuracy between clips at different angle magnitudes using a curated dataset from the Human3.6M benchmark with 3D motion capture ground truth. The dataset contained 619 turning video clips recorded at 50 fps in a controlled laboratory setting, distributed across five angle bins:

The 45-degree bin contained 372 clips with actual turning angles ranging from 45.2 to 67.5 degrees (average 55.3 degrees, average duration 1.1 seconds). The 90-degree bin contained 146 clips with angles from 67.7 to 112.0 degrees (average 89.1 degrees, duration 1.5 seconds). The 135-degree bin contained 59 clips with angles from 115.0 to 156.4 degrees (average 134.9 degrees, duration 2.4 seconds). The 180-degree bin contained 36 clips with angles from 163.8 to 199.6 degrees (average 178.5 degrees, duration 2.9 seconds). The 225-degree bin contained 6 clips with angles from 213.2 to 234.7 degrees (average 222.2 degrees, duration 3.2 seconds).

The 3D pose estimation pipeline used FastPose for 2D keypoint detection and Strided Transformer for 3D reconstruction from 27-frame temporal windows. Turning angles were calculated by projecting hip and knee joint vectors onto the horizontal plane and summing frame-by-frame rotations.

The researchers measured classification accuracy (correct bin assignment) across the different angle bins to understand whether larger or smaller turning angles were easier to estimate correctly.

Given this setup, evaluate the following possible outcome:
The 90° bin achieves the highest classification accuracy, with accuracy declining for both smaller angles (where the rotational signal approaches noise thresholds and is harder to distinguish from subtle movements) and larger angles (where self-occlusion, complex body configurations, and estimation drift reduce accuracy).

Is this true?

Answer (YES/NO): NO